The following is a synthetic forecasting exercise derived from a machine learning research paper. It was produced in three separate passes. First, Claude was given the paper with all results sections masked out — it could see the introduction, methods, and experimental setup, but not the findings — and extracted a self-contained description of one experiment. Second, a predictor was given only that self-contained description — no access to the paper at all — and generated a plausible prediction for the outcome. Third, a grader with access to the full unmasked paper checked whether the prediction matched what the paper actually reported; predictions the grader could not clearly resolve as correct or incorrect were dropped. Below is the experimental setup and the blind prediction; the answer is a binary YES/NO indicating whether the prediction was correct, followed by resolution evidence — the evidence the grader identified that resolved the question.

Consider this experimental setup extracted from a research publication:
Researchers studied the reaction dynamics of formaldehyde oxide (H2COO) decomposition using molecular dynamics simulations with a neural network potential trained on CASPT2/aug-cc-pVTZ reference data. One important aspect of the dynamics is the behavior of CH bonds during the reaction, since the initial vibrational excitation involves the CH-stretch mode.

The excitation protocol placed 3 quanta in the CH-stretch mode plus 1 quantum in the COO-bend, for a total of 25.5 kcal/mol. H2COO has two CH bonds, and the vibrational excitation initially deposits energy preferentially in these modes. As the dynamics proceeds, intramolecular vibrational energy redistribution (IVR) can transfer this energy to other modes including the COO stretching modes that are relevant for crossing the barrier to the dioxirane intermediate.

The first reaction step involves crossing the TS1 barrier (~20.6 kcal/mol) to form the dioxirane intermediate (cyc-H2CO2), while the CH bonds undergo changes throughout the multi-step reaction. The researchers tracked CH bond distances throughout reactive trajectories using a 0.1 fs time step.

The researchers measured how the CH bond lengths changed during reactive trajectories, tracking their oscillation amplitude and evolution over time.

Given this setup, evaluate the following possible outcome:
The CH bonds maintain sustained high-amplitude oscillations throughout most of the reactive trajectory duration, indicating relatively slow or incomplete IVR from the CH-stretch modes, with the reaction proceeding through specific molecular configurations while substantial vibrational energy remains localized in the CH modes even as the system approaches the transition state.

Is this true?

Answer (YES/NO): NO